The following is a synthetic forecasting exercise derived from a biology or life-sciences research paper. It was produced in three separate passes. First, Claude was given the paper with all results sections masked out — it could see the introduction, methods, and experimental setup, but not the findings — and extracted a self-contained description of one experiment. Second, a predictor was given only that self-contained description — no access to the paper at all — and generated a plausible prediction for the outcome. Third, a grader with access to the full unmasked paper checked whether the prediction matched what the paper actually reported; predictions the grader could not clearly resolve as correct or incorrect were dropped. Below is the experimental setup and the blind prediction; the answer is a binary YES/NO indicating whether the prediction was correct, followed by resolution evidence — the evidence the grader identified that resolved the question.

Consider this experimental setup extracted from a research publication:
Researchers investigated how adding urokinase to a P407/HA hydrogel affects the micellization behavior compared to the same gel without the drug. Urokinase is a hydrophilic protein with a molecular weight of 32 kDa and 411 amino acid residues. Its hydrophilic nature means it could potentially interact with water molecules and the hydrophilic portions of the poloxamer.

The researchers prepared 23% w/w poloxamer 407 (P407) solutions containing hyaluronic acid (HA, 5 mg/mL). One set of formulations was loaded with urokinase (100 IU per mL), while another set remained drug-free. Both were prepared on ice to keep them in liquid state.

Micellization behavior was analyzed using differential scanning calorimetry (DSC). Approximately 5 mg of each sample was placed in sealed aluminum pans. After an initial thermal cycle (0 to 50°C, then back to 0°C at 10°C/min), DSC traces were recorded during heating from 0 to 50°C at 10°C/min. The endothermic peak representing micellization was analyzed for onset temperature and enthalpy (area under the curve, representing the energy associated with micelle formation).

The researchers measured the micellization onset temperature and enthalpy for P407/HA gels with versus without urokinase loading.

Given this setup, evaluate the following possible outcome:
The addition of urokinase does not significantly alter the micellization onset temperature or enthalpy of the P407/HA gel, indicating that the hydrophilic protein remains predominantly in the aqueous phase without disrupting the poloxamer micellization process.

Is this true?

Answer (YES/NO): NO